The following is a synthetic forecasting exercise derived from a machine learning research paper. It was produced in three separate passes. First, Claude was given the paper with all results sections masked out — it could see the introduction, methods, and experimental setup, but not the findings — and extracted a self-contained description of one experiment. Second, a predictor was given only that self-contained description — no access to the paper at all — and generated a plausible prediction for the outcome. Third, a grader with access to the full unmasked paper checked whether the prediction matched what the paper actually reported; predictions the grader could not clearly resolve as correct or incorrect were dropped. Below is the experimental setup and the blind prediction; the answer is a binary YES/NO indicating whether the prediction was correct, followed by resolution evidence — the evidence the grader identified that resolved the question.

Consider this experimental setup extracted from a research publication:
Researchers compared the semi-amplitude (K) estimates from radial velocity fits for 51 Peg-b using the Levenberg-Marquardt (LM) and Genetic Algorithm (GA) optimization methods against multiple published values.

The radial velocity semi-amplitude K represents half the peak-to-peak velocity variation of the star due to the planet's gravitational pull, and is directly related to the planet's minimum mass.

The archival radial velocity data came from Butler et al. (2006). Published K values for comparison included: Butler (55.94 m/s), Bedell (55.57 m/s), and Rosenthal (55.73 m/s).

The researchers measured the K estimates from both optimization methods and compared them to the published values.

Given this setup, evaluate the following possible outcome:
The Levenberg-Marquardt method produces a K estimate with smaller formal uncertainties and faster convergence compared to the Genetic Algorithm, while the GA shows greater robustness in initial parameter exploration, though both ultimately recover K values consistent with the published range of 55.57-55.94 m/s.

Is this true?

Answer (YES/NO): NO